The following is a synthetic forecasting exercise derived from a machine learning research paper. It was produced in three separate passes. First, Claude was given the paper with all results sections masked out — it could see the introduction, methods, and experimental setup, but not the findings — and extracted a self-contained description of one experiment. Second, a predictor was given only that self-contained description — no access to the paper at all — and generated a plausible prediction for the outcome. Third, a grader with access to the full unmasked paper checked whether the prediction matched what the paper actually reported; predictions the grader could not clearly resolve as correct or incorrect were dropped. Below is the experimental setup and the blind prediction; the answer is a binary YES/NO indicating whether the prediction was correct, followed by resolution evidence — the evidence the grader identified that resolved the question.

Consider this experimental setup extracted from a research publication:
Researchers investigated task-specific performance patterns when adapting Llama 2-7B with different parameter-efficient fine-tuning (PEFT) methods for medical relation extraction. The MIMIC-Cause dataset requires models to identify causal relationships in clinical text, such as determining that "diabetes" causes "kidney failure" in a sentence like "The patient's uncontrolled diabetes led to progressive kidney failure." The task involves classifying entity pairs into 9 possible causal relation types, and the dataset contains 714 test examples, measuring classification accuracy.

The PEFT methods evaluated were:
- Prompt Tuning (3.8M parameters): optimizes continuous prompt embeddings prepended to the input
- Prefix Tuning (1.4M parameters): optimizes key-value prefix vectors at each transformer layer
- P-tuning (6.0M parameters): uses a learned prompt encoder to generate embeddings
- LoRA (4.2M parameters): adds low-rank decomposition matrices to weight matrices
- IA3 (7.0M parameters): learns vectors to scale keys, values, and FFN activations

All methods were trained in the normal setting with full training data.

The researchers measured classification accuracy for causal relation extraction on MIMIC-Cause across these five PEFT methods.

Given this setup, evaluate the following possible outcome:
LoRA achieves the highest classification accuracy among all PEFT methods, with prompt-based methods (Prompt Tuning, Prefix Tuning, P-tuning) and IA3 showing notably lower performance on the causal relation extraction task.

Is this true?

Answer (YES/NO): YES